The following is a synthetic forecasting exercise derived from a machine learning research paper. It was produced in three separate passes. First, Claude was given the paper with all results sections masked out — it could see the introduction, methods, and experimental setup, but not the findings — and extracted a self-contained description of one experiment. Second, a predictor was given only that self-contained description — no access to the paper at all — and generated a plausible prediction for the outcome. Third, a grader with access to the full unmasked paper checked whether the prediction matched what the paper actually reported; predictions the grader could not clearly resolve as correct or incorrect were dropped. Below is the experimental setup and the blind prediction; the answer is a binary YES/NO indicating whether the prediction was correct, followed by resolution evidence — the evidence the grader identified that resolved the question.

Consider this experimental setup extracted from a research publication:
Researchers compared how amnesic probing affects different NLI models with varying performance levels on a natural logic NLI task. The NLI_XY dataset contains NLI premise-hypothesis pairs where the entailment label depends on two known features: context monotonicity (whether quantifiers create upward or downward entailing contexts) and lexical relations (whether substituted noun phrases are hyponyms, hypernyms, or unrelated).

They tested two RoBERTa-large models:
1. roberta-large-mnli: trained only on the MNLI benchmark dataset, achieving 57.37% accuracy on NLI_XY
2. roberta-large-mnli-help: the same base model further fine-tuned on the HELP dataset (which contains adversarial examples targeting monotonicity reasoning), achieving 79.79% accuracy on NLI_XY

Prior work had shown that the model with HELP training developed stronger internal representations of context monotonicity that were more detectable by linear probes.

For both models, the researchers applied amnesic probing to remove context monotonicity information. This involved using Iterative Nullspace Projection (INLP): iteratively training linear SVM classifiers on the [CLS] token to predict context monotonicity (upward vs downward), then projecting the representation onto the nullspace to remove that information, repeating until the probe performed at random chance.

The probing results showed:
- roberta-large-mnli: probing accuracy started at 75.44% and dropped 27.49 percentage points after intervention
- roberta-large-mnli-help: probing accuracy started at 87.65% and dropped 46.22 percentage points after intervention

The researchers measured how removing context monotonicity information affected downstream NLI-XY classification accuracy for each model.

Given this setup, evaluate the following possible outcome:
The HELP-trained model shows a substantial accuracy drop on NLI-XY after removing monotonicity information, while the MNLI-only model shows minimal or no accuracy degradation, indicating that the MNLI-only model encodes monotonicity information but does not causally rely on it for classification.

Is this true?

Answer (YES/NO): NO